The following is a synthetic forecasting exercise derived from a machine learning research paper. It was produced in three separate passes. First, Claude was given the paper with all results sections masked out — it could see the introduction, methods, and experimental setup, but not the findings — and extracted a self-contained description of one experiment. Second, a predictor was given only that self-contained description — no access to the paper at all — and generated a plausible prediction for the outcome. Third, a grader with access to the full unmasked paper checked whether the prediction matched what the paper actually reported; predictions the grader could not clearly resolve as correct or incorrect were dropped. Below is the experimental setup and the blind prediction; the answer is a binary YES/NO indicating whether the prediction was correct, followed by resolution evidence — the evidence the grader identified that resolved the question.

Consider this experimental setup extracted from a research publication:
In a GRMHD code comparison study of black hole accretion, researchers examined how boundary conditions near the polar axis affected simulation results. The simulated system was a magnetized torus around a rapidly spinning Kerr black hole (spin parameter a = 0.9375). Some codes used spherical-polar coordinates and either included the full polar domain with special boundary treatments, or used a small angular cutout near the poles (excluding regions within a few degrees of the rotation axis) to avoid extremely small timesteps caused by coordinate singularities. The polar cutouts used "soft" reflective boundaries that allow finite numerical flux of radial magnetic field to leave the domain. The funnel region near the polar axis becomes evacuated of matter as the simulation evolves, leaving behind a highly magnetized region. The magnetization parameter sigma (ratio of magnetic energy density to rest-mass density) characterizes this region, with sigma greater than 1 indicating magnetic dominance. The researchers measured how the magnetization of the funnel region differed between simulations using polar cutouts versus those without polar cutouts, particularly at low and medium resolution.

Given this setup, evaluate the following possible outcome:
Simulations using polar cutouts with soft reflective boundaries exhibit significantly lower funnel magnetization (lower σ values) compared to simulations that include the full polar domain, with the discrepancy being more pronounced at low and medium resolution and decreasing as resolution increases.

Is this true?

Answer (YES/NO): YES